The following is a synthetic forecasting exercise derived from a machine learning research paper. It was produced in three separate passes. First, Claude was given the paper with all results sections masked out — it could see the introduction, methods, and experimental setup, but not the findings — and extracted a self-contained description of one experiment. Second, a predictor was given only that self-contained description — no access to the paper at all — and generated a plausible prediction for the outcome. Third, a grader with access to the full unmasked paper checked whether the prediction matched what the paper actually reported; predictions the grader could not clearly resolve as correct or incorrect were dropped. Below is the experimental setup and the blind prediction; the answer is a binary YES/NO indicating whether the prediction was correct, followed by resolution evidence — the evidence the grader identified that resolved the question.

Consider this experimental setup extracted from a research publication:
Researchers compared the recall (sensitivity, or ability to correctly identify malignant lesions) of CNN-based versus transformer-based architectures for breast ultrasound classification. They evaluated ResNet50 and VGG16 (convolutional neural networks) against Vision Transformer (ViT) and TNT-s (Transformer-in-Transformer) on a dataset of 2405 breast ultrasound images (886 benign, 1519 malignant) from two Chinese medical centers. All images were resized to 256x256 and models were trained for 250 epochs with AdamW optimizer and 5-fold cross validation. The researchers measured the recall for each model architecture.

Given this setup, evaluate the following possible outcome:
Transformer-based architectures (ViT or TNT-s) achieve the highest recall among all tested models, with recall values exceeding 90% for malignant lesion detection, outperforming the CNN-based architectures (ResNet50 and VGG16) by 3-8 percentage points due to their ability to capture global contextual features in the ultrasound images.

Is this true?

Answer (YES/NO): NO